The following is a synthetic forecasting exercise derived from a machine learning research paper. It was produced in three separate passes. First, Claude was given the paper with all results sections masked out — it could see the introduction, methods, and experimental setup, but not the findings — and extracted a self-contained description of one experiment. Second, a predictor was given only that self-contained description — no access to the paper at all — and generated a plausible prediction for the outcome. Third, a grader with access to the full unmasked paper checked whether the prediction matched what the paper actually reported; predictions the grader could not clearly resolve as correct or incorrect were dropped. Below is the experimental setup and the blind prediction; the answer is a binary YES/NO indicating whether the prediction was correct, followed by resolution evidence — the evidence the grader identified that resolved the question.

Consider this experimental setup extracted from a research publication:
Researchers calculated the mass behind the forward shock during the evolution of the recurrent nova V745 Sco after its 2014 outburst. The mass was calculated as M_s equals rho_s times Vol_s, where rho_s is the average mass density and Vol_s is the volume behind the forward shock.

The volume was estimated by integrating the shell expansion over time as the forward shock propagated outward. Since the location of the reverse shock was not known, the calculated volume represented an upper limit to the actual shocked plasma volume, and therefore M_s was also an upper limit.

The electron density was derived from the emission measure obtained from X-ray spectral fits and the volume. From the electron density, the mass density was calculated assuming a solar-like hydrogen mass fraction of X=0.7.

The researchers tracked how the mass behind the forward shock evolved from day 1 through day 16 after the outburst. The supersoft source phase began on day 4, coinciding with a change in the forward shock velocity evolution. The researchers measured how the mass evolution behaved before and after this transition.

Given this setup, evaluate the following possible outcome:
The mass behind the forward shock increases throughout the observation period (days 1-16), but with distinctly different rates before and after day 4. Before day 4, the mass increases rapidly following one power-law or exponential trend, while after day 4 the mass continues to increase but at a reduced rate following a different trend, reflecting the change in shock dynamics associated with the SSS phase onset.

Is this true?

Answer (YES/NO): NO